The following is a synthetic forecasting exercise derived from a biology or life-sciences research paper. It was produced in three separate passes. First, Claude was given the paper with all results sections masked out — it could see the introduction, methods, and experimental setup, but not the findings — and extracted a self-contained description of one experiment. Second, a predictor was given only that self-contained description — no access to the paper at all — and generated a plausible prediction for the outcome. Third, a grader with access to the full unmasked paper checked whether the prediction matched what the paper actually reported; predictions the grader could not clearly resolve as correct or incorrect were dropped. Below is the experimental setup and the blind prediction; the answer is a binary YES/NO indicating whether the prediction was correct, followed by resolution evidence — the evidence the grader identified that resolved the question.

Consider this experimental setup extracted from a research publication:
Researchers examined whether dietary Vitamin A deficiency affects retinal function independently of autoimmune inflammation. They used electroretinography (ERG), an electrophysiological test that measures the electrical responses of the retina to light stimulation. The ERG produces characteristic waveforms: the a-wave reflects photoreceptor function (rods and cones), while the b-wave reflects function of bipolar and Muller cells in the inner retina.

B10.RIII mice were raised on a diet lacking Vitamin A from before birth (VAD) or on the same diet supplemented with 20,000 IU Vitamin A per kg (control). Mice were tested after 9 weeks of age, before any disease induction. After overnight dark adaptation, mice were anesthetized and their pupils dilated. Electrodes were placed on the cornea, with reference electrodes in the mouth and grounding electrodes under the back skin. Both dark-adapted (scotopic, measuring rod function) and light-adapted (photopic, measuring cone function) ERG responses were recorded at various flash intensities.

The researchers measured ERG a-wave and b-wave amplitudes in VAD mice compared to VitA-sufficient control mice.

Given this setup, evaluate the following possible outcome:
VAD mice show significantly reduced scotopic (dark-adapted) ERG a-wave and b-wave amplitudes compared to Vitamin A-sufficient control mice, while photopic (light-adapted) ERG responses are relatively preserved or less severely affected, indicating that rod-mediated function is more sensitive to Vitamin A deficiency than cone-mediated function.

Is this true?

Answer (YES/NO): NO